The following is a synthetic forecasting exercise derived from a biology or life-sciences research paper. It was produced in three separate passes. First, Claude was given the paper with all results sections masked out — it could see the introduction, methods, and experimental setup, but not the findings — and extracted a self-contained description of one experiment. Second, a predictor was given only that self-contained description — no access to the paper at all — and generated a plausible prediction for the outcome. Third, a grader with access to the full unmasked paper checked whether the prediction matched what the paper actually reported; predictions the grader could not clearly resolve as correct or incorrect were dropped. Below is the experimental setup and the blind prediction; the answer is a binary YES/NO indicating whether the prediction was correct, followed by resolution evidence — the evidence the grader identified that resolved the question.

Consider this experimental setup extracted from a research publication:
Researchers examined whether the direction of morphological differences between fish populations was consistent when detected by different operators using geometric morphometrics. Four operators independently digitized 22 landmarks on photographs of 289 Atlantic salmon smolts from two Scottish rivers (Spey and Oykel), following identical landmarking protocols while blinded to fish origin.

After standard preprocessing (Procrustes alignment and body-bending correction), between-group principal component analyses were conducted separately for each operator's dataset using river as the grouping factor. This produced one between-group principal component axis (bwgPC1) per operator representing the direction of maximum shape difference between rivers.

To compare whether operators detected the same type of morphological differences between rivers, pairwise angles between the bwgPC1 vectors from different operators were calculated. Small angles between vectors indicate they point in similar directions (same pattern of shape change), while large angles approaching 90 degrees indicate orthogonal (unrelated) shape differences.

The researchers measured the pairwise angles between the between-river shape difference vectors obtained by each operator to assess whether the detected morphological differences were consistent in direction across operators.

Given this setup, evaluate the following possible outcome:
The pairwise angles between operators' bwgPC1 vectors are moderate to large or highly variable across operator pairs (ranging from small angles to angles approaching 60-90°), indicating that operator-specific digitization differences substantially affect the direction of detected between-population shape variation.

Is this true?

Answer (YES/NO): NO